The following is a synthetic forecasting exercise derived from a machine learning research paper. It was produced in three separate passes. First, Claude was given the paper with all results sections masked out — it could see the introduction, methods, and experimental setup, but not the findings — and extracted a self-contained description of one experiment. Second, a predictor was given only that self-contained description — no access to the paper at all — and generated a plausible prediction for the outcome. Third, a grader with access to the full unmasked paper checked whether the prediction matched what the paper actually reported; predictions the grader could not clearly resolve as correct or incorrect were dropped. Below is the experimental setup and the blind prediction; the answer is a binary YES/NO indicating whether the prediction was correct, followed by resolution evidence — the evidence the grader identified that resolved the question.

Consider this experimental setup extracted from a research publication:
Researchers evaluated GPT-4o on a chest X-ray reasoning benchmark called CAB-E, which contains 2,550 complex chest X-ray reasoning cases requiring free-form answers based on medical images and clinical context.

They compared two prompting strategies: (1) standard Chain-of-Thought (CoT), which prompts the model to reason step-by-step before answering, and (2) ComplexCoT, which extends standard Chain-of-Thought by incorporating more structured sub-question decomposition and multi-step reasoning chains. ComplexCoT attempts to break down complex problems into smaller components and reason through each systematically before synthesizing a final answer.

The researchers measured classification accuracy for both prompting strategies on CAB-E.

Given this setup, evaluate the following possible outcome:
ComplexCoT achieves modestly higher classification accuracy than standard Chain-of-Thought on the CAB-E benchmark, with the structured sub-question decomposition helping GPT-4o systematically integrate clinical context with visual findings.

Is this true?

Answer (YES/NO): YES